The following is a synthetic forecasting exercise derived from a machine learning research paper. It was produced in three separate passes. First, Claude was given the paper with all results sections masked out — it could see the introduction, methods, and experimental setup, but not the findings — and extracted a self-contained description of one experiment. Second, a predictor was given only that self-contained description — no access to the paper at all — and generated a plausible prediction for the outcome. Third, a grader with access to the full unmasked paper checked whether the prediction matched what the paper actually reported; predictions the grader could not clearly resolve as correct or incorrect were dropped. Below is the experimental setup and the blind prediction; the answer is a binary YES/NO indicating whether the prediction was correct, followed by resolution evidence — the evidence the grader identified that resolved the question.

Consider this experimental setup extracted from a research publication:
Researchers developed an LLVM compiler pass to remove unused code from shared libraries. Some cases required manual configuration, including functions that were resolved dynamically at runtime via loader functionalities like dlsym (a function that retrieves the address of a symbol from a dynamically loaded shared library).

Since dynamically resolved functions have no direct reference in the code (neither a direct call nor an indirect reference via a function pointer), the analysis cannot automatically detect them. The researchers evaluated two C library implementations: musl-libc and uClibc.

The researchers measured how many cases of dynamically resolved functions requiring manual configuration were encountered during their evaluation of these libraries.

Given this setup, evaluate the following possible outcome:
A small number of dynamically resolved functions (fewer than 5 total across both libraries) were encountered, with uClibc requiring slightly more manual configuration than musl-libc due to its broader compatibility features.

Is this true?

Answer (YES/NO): NO